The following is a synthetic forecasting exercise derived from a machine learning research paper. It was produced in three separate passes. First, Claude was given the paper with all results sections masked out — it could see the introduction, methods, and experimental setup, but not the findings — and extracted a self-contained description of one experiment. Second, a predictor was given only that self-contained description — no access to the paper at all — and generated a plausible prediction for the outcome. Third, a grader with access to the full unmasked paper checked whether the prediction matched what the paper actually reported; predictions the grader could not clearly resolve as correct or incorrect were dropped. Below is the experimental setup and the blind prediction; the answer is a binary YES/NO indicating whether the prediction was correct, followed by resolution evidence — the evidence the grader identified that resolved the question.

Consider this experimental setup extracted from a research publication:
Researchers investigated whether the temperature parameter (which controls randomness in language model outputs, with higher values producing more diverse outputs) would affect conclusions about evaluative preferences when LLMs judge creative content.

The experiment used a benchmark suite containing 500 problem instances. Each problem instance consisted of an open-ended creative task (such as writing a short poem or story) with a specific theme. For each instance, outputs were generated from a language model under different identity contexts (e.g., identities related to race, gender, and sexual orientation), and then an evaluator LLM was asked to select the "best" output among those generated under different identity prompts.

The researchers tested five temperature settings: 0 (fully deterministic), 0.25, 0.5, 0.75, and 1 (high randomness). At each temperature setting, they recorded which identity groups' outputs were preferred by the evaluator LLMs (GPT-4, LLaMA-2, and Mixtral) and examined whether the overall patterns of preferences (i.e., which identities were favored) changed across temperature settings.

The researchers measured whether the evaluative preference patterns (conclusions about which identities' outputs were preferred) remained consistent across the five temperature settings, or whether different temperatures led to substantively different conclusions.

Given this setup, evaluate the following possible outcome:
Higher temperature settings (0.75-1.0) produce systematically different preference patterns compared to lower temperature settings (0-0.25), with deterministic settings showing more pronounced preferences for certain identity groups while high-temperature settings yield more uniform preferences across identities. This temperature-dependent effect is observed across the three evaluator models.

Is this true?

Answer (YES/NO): NO